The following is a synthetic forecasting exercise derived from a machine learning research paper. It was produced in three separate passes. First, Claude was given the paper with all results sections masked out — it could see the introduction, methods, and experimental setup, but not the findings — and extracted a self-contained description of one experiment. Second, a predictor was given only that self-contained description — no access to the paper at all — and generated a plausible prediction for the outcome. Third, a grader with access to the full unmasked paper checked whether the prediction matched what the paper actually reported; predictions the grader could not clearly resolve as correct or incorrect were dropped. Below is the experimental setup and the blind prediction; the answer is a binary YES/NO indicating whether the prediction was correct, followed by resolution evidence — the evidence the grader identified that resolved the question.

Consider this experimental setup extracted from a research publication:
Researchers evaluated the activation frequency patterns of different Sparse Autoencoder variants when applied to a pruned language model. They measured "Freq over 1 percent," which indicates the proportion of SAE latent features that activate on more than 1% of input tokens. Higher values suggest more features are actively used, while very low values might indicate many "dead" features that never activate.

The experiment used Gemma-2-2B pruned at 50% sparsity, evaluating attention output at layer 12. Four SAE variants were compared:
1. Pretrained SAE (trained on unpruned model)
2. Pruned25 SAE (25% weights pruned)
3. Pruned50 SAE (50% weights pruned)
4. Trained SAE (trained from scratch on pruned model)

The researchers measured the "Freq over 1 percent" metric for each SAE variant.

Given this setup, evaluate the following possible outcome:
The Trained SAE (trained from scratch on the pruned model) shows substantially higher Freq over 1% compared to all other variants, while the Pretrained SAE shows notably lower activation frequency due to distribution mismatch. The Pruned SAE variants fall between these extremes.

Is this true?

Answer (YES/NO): YES